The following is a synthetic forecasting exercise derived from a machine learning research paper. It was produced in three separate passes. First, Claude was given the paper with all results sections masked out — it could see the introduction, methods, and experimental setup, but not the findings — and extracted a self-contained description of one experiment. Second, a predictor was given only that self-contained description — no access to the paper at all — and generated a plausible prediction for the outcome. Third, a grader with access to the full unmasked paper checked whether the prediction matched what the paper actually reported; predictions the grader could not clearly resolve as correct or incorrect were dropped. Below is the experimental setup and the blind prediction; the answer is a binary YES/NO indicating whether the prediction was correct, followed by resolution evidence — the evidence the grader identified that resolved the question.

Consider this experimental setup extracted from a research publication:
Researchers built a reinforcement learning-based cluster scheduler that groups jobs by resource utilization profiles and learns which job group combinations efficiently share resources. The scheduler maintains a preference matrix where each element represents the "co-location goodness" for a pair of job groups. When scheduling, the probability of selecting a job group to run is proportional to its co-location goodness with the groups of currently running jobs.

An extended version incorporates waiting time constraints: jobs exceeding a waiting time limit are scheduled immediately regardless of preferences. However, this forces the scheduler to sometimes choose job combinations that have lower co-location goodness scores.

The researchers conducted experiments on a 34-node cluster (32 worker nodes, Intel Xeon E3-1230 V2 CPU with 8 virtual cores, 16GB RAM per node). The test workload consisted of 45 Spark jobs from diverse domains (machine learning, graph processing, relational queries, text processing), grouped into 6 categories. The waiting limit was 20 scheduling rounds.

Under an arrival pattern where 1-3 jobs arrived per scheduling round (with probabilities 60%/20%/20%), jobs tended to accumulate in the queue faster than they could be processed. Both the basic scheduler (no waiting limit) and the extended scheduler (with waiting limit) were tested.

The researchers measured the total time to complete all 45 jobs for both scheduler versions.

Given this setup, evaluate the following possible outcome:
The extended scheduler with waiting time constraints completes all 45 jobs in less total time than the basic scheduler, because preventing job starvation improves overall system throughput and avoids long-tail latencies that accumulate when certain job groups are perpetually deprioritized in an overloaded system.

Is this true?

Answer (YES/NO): NO